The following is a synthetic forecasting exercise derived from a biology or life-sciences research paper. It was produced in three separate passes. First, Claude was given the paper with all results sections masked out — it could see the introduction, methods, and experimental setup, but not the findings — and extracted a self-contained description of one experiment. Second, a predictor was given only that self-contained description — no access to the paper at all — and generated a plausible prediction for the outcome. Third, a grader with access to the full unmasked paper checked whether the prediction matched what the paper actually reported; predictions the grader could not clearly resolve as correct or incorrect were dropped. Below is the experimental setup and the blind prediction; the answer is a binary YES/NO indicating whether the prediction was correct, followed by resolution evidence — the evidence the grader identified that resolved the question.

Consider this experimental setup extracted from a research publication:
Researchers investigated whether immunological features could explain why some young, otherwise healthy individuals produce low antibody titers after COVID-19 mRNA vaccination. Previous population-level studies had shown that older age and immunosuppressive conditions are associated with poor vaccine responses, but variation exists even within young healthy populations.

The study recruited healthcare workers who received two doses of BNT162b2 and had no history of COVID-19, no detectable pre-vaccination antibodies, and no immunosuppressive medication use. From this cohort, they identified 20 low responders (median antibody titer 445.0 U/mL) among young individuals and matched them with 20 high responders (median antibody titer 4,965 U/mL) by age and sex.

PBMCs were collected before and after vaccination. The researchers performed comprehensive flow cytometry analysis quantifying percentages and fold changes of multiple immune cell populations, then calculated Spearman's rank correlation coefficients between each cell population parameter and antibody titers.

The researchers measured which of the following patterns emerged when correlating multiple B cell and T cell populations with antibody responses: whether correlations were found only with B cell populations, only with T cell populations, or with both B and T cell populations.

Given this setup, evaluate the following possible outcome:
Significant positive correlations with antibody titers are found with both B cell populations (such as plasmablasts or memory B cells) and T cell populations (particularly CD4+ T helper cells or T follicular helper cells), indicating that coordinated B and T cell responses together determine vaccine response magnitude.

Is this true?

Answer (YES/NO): NO